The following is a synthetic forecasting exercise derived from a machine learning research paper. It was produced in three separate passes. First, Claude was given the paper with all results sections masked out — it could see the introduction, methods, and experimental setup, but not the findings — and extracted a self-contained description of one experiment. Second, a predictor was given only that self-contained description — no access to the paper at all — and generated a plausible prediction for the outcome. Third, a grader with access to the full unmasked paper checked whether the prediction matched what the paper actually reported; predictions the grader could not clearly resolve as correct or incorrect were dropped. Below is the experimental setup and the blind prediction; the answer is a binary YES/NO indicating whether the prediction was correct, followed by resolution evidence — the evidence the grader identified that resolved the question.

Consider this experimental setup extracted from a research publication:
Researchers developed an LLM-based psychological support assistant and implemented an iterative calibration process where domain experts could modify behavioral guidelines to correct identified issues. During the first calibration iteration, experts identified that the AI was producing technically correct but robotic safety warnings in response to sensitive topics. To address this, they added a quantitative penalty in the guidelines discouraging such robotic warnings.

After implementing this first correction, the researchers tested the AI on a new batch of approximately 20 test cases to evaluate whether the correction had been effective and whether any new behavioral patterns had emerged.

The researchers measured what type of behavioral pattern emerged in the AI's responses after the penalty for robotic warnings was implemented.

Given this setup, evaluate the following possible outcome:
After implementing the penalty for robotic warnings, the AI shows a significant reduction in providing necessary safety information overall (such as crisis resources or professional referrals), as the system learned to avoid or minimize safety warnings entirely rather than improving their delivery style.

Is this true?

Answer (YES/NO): NO